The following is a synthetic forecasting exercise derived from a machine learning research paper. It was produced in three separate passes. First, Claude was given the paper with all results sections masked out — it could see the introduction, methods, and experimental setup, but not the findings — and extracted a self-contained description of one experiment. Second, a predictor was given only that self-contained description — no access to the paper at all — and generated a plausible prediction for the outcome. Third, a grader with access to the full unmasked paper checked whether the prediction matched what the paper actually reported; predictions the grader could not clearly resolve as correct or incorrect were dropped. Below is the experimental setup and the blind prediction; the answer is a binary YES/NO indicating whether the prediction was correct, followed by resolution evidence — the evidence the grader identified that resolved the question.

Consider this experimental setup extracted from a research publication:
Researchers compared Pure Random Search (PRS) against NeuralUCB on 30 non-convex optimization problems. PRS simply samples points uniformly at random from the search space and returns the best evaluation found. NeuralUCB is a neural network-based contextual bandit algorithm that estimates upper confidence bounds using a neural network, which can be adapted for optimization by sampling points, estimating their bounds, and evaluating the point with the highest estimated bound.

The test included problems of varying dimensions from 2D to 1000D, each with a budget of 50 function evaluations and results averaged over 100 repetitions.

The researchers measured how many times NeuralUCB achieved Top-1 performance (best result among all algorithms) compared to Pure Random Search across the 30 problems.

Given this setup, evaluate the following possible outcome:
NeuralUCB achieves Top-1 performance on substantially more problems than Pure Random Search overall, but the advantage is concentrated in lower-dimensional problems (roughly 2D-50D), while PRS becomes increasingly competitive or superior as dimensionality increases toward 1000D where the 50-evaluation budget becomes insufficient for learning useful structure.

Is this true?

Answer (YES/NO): NO